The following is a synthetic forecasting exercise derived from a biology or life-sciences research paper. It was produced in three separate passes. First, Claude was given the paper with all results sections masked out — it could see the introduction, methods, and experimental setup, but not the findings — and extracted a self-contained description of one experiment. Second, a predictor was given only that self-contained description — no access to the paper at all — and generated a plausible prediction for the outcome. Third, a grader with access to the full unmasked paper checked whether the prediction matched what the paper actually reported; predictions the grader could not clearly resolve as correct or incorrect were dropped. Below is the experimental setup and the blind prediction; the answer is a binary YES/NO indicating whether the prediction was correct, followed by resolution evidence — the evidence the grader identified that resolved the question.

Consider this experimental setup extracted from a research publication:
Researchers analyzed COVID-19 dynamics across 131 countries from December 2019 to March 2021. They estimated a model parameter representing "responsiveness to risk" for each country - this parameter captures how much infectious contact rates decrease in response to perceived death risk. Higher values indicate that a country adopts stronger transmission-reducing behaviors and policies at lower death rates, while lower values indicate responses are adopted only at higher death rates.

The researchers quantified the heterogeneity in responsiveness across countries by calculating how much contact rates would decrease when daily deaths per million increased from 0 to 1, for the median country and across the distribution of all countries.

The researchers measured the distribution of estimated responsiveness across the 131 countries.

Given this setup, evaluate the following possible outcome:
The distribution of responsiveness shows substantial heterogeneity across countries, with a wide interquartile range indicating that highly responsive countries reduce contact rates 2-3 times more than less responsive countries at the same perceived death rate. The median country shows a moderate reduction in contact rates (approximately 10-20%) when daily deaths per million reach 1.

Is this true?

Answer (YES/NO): NO